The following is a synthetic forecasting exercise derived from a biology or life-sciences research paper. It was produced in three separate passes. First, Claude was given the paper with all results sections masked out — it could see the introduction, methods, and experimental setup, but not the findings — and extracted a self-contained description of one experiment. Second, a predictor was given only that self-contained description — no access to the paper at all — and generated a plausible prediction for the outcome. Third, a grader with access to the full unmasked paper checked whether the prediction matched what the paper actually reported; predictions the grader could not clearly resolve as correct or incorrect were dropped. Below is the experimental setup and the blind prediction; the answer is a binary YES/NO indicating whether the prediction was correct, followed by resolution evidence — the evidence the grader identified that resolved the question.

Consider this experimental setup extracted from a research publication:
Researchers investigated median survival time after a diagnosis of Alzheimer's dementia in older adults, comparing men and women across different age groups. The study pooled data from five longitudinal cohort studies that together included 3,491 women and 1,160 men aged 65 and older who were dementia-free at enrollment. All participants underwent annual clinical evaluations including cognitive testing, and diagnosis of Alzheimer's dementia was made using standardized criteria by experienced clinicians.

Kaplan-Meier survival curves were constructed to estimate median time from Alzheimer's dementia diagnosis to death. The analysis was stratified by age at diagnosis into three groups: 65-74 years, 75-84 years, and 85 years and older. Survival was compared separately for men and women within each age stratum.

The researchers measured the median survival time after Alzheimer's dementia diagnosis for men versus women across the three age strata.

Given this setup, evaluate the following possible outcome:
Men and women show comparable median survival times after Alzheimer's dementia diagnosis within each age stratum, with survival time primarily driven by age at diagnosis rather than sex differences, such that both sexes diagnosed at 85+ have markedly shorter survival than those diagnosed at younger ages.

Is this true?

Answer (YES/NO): NO